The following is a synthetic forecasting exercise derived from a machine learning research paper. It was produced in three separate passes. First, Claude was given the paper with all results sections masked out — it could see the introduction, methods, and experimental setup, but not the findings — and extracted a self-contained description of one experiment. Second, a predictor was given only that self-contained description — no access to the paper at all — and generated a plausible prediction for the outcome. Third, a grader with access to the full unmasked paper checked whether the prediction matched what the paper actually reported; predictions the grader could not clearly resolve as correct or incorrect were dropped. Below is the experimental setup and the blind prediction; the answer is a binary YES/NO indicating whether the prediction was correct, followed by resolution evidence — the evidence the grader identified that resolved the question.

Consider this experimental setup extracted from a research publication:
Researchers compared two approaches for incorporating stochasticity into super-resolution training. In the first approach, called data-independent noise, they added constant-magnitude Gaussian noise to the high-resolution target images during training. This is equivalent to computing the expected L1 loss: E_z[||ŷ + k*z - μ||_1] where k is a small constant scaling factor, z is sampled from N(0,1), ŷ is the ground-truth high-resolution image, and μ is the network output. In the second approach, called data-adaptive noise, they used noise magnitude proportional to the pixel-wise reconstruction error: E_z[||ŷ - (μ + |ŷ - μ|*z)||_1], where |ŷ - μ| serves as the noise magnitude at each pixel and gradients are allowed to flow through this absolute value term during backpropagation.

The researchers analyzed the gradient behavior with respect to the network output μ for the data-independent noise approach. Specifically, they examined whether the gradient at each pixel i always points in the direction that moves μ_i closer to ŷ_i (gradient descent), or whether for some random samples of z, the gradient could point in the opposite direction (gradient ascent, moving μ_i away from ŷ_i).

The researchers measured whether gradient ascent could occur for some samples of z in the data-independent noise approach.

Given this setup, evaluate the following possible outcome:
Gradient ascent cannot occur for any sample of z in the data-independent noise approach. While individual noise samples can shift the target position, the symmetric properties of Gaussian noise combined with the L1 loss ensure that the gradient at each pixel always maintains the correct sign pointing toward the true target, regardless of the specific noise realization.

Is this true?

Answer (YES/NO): NO